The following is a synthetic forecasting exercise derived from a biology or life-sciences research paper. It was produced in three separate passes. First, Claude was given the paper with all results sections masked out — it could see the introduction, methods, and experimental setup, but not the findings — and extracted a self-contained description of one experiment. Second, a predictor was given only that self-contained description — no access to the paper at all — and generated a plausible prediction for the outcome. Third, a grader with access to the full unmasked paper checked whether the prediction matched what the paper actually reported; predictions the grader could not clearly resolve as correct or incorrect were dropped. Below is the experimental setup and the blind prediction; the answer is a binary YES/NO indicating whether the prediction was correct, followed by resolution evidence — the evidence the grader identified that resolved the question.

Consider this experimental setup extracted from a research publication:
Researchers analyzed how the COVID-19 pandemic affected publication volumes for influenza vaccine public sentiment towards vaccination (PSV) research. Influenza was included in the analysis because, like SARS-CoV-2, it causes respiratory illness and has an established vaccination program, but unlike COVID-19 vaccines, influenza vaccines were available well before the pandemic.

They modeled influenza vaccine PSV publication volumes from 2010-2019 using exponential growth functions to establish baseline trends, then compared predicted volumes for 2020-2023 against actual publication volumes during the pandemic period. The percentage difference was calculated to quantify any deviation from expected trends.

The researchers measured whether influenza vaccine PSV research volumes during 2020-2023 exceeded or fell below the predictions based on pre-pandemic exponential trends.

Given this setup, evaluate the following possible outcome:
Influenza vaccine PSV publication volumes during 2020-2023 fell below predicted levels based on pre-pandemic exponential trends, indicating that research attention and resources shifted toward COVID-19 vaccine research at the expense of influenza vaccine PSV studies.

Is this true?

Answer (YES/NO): NO